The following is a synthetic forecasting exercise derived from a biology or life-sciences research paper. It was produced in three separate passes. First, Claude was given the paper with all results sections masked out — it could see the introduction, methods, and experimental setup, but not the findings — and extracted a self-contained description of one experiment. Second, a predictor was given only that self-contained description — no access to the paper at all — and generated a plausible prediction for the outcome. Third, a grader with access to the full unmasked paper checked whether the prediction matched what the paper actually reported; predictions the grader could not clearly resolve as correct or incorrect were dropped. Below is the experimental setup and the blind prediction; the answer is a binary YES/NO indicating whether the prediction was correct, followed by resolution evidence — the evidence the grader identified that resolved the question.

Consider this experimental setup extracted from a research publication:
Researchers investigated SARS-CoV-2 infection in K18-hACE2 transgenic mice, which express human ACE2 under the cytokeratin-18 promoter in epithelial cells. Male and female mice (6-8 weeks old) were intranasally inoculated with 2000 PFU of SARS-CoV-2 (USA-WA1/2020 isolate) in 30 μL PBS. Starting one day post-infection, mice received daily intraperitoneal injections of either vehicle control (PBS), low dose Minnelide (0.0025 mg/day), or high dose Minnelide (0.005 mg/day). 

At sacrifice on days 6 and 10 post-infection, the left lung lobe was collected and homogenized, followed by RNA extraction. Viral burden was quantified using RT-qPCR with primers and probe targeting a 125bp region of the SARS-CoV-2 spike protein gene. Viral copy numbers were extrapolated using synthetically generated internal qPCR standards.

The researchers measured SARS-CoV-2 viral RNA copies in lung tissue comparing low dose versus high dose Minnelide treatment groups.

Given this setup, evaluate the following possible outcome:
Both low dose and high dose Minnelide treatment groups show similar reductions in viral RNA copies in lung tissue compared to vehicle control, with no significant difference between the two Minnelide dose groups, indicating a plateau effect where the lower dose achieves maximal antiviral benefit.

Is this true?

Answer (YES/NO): NO